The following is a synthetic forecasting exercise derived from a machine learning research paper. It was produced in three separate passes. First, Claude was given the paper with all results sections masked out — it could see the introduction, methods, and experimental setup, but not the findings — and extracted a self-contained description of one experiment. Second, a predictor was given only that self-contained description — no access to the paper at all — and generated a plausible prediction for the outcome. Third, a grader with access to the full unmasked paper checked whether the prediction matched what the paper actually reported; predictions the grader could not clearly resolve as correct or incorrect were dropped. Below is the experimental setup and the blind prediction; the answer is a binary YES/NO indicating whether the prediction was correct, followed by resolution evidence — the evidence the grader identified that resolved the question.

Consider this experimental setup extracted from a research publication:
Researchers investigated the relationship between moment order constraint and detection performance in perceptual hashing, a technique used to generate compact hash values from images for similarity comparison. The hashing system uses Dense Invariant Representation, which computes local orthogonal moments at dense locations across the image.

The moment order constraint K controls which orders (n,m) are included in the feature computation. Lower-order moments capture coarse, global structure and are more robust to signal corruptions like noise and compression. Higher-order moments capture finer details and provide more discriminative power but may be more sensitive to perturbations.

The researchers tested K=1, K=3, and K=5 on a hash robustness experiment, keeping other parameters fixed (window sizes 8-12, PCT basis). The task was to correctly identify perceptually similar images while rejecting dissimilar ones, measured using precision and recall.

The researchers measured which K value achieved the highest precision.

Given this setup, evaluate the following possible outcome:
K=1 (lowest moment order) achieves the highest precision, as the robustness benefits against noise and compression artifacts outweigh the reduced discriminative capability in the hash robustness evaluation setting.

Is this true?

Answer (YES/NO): YES